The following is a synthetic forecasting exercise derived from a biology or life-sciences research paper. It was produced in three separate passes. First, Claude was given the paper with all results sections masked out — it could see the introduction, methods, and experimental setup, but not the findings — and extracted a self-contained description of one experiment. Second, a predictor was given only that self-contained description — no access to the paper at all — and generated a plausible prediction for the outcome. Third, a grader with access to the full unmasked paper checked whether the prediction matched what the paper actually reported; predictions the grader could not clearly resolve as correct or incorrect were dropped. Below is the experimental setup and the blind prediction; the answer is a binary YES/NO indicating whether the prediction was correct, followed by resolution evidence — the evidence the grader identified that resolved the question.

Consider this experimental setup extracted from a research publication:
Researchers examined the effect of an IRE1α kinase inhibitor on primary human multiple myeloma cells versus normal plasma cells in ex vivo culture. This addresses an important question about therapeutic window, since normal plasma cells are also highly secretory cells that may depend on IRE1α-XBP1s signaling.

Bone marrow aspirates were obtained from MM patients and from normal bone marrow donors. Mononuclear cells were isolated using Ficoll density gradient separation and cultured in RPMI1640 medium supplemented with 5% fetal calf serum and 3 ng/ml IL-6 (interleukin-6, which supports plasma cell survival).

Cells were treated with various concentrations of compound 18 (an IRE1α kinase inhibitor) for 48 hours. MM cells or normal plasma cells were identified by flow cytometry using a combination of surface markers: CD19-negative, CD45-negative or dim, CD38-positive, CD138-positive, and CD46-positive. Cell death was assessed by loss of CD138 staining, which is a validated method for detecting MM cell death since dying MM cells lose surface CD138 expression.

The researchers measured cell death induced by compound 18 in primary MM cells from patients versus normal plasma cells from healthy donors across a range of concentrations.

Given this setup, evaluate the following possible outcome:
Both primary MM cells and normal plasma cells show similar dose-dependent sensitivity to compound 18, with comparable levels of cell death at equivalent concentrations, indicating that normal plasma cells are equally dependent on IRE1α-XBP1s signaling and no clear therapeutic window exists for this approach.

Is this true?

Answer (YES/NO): NO